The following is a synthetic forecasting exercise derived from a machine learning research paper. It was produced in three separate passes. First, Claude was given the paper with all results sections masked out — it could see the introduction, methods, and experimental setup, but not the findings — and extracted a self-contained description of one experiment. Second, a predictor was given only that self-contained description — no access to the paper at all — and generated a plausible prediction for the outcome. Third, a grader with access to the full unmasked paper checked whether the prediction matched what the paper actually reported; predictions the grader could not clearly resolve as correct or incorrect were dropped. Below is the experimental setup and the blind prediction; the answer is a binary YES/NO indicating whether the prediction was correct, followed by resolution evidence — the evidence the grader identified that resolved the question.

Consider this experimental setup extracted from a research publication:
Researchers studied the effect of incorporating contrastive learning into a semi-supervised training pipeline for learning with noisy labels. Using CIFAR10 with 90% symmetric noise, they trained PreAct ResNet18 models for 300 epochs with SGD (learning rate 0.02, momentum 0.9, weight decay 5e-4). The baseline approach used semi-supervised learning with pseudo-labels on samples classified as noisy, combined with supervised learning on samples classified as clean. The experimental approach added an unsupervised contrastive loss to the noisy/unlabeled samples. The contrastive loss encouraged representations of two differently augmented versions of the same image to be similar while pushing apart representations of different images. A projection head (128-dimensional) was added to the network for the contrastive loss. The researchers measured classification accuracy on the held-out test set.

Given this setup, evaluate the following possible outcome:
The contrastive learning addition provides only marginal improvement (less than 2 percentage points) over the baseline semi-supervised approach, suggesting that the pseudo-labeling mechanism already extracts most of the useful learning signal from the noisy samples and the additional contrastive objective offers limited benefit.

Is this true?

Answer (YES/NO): NO